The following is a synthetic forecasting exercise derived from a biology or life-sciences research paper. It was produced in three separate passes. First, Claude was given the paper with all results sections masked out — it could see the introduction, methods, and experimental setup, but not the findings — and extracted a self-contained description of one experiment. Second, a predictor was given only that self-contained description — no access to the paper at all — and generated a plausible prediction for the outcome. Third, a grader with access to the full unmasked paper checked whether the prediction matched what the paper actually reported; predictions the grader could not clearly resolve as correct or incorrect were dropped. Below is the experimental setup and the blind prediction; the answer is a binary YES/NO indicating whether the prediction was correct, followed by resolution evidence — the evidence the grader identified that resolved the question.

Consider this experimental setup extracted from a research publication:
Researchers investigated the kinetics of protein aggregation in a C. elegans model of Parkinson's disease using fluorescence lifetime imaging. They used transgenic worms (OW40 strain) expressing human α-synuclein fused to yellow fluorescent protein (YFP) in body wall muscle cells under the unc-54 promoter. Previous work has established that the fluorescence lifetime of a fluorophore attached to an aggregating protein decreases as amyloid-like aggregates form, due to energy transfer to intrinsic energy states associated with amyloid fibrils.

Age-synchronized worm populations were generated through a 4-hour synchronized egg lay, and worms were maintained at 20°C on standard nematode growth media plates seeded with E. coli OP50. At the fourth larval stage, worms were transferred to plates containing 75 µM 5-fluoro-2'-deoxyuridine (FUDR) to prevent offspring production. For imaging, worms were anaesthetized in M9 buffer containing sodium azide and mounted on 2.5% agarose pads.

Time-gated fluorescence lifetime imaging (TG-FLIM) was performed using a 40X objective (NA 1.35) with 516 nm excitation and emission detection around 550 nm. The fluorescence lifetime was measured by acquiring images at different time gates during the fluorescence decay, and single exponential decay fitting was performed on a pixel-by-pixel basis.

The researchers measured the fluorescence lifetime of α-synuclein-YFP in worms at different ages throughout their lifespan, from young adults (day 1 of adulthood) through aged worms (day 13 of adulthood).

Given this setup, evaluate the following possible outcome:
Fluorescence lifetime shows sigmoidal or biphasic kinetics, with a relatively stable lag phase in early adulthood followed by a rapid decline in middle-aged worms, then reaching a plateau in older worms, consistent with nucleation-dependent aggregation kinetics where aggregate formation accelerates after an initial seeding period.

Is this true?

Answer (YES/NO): NO